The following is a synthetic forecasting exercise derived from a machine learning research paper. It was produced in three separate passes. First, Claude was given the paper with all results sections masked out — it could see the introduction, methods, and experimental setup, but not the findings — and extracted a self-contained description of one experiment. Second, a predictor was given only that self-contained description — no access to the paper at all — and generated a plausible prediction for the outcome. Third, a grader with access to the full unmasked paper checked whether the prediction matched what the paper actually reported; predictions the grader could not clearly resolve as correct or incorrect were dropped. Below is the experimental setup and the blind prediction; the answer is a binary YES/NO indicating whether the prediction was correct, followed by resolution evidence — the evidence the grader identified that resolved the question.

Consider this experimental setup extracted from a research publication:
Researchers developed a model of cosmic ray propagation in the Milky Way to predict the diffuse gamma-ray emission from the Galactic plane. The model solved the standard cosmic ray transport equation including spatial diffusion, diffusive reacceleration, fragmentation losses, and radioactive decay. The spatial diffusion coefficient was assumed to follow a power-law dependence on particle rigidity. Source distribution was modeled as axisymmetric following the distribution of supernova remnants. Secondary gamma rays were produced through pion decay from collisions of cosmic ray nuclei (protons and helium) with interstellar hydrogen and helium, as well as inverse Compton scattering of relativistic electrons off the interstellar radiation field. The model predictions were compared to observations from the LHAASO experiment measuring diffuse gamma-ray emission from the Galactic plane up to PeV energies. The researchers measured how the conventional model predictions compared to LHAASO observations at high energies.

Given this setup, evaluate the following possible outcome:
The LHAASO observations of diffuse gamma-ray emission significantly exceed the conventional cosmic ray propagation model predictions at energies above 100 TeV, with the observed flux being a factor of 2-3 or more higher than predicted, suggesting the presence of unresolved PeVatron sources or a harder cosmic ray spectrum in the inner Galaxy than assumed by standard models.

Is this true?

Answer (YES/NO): NO